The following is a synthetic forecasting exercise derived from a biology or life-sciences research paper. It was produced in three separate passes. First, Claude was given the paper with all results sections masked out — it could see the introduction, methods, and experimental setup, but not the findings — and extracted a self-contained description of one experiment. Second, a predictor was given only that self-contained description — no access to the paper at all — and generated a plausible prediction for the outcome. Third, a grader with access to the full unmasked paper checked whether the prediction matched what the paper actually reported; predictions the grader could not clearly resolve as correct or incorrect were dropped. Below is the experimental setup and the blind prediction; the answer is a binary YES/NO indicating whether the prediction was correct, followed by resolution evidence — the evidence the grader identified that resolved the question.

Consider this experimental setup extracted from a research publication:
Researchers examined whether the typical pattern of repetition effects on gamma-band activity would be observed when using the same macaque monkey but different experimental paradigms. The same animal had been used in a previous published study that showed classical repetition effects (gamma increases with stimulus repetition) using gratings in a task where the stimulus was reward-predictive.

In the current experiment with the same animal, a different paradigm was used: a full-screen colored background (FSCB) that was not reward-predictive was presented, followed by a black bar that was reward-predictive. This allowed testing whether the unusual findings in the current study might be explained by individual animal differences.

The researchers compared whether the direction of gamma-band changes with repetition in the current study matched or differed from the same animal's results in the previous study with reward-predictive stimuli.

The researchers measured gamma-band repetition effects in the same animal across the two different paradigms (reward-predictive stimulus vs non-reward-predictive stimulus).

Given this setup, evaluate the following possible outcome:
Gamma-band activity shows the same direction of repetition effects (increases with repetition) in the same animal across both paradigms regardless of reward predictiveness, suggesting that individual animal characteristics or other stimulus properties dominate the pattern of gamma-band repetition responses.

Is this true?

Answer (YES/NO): NO